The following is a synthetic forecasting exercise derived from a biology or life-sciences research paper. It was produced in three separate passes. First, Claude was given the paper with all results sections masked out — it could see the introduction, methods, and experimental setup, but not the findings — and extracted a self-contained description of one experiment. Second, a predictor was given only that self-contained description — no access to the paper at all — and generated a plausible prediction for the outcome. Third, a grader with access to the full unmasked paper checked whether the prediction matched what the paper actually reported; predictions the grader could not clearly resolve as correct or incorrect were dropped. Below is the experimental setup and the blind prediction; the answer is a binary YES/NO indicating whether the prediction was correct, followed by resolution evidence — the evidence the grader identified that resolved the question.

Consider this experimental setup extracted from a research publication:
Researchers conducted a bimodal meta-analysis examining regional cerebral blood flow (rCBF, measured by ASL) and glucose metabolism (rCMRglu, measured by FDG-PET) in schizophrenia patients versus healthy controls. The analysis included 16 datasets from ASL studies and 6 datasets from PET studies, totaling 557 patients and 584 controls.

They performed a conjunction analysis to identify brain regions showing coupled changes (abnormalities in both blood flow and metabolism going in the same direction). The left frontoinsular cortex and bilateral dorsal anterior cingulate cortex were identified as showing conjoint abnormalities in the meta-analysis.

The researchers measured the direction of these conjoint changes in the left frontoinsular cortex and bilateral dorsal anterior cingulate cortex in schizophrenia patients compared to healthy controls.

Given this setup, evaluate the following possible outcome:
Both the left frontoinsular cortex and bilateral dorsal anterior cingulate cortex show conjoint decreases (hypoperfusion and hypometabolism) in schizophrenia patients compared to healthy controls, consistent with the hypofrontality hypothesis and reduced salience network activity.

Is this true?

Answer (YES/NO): YES